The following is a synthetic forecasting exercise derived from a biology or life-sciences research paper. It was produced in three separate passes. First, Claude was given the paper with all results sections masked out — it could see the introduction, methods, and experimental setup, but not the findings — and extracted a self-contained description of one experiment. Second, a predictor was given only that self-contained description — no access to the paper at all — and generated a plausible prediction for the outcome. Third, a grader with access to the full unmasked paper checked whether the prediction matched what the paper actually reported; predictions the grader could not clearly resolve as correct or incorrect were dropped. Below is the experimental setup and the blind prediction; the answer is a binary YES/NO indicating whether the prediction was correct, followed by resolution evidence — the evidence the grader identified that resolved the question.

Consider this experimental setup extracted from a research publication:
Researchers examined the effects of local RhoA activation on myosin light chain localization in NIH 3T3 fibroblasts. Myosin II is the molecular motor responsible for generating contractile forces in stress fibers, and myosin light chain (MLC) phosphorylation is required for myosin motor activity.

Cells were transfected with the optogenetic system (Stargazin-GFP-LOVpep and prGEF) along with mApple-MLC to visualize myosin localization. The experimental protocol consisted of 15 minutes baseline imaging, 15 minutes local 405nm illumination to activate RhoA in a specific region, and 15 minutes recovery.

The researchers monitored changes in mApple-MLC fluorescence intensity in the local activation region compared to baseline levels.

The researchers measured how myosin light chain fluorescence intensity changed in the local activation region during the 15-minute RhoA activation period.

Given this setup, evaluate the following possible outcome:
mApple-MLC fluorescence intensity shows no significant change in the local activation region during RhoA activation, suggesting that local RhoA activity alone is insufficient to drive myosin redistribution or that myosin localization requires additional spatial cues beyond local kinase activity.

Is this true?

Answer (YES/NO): NO